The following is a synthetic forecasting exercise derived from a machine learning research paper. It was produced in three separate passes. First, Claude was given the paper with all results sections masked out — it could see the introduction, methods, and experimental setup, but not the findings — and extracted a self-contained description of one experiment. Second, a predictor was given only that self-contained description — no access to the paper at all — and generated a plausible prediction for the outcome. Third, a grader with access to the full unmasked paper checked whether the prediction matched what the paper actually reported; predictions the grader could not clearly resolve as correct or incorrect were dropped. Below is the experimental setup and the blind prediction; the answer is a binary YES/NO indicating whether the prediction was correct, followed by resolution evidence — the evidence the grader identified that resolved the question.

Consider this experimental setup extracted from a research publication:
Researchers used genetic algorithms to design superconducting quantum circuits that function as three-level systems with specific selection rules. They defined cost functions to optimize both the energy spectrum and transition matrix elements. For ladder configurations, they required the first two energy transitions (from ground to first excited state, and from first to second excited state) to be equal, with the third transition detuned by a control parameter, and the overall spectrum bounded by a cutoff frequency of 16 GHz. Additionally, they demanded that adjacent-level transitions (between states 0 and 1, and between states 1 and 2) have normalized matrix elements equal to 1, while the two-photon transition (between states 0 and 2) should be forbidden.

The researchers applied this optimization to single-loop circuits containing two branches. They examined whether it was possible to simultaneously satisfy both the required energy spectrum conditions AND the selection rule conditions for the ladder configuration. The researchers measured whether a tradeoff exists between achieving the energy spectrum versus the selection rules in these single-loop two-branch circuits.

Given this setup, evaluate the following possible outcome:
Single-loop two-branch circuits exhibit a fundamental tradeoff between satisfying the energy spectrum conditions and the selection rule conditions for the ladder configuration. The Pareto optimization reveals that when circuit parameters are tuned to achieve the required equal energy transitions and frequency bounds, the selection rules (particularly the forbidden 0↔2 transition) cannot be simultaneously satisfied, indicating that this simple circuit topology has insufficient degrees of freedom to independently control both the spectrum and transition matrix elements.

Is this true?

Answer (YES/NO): NO